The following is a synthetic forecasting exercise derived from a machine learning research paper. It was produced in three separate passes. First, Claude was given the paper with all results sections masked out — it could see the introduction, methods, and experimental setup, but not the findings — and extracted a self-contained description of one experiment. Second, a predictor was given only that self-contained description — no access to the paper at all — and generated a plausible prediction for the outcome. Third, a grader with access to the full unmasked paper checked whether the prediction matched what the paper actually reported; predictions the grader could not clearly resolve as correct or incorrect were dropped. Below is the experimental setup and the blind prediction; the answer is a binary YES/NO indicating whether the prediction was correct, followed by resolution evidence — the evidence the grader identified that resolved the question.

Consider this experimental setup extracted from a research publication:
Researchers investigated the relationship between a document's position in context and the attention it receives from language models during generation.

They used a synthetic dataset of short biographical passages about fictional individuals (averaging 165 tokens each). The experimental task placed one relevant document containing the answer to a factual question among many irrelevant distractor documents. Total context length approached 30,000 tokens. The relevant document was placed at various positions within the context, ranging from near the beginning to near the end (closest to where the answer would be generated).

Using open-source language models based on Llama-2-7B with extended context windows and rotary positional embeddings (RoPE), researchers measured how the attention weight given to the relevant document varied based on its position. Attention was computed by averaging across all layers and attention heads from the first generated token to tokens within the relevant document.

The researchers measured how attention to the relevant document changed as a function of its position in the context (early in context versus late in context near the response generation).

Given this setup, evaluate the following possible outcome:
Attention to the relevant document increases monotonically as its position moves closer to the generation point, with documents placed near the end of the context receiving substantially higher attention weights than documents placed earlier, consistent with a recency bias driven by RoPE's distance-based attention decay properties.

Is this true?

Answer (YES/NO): NO